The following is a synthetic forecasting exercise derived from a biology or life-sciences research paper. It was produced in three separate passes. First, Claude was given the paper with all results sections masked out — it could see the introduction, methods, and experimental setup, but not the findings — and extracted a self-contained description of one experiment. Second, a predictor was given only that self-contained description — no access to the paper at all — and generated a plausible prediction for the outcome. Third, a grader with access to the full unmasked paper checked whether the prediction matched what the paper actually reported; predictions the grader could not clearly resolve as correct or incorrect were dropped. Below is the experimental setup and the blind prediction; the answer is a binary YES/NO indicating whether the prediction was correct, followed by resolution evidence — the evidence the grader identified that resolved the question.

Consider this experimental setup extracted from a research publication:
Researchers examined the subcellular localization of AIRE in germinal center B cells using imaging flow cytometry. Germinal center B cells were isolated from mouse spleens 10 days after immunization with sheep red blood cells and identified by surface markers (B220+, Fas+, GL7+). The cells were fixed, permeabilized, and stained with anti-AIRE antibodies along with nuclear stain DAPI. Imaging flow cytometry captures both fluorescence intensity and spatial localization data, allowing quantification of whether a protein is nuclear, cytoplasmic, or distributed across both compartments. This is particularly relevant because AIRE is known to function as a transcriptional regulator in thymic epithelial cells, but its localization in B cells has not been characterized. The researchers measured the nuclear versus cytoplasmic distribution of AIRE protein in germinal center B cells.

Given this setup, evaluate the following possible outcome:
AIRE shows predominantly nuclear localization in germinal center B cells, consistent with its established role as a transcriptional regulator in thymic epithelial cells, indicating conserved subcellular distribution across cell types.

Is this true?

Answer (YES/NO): YES